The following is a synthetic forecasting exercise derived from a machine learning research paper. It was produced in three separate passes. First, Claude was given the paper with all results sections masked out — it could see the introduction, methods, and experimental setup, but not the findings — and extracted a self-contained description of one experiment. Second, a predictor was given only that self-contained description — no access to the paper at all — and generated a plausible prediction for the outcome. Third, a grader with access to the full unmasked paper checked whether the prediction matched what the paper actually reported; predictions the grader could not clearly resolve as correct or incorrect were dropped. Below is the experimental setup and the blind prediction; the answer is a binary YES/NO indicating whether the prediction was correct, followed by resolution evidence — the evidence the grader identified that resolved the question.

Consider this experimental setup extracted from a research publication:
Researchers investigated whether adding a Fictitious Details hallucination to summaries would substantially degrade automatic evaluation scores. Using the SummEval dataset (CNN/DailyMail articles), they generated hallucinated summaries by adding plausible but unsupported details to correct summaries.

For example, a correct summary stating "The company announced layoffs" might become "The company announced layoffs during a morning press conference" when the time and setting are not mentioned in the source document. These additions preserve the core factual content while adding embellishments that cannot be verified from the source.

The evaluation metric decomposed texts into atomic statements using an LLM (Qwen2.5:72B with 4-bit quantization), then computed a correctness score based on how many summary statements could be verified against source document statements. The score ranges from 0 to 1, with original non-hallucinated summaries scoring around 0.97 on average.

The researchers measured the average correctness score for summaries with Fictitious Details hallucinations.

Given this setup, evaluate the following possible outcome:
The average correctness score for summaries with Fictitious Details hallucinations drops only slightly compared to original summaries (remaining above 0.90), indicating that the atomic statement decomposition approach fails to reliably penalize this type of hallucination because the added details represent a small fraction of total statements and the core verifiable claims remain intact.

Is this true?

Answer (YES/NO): NO